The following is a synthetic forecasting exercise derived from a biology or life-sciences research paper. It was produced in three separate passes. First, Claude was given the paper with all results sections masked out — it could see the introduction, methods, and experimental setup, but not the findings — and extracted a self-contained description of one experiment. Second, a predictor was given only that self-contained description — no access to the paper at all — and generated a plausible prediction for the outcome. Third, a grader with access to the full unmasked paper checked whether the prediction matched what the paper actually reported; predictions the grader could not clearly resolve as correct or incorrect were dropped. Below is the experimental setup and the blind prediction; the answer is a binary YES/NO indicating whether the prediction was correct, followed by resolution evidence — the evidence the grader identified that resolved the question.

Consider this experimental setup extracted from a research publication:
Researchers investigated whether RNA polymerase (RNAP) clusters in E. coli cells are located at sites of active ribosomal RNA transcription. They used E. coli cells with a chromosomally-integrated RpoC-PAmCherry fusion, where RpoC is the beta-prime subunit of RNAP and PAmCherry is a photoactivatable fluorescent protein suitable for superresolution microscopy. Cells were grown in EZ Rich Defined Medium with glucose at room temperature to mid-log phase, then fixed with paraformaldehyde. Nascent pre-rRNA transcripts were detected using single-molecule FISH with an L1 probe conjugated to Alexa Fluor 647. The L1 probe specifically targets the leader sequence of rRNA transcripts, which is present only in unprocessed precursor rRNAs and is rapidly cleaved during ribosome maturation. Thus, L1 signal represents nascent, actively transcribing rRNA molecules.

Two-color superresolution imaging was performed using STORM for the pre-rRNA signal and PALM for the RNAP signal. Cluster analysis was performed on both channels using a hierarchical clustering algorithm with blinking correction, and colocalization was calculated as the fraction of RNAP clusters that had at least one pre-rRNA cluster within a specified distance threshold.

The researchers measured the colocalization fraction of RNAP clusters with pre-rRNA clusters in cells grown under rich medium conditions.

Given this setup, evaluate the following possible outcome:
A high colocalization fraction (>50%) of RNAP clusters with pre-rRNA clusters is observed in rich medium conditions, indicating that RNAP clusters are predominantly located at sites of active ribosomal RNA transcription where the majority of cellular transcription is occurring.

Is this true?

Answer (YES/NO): YES